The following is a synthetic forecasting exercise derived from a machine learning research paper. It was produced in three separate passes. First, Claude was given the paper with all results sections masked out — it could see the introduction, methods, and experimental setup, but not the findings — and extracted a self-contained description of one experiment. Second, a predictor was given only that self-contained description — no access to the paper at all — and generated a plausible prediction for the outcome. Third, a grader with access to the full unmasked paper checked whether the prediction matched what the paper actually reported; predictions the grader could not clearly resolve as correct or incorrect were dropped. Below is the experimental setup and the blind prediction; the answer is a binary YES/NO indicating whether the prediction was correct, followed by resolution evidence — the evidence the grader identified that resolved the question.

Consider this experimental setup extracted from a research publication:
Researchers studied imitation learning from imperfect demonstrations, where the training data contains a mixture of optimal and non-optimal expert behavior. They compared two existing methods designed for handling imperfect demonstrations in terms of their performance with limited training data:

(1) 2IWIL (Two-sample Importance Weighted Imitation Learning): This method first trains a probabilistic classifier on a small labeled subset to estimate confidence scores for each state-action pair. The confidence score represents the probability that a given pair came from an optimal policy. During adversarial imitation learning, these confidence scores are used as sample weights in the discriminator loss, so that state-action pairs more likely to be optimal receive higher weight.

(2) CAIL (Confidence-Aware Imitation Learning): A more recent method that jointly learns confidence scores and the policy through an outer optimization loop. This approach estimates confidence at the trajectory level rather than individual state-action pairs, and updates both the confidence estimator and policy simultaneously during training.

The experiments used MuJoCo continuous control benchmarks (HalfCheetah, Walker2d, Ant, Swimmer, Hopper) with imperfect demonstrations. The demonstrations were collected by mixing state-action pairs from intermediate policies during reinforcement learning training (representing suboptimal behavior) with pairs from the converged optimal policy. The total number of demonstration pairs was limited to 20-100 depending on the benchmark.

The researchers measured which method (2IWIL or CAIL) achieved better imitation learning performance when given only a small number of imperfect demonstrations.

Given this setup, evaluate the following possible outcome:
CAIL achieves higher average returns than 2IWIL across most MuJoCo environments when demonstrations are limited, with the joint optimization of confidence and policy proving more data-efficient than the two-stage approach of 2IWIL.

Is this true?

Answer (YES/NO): NO